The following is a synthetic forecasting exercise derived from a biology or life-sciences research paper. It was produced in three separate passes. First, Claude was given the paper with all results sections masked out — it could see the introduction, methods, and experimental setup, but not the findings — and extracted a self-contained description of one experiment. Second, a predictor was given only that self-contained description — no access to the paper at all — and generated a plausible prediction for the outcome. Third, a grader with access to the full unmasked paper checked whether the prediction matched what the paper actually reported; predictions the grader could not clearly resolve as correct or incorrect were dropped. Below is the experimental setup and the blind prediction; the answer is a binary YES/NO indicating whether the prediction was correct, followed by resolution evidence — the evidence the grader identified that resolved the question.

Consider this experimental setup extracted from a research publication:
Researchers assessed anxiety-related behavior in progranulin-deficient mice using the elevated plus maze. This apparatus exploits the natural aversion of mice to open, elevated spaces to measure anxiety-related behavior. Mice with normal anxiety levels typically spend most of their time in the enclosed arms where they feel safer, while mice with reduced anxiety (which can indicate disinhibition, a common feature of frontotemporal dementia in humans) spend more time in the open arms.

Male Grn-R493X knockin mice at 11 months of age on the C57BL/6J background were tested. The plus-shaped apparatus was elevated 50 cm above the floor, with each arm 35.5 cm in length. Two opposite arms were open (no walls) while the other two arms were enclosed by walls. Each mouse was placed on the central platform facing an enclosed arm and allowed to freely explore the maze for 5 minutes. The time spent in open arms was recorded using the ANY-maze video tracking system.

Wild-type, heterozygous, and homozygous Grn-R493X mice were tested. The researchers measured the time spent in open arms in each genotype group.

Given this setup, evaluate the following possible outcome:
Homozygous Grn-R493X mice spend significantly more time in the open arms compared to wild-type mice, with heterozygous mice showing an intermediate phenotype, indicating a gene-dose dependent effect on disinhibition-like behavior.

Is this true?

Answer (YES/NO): NO